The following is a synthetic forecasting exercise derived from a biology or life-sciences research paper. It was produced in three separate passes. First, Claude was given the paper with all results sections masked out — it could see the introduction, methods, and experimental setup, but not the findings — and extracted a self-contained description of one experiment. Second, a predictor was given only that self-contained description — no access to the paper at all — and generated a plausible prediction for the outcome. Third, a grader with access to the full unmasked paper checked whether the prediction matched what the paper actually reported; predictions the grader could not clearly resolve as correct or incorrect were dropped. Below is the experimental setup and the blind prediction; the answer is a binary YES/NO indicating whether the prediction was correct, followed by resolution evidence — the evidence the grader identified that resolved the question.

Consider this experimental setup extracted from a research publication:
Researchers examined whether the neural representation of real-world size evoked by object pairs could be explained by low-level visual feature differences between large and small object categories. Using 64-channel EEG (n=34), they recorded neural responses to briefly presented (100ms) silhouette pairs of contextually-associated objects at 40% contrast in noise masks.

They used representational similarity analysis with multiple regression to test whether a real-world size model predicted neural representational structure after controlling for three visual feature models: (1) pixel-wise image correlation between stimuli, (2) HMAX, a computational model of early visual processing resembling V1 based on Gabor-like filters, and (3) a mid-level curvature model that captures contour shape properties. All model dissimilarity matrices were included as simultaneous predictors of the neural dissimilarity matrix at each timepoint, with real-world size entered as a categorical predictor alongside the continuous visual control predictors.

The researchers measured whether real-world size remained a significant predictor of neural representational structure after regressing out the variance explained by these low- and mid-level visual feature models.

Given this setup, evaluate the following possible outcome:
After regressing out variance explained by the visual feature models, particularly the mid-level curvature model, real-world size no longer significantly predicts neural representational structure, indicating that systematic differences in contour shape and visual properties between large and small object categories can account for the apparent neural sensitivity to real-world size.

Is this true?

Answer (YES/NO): NO